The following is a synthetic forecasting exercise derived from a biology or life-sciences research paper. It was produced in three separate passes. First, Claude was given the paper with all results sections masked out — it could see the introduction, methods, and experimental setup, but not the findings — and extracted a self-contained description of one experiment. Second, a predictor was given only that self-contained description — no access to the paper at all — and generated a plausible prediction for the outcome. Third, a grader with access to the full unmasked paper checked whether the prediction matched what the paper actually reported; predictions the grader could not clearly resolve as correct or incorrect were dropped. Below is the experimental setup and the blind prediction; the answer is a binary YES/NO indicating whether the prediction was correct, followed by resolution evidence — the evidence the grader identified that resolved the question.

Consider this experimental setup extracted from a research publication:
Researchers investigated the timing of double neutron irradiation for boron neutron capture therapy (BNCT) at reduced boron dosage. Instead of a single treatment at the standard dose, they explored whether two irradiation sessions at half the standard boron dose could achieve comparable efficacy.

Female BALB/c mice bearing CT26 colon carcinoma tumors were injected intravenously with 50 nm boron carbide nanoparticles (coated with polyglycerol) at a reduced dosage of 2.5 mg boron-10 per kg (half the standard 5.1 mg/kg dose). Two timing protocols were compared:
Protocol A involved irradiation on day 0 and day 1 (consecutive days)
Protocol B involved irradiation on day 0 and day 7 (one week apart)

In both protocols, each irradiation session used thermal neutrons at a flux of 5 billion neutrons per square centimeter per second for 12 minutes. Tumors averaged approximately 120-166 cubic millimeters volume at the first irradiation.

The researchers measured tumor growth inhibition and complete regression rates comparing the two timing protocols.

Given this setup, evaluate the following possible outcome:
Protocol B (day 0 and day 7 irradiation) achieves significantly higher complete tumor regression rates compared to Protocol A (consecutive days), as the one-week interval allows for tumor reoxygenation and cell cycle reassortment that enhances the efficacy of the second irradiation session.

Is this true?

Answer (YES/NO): NO